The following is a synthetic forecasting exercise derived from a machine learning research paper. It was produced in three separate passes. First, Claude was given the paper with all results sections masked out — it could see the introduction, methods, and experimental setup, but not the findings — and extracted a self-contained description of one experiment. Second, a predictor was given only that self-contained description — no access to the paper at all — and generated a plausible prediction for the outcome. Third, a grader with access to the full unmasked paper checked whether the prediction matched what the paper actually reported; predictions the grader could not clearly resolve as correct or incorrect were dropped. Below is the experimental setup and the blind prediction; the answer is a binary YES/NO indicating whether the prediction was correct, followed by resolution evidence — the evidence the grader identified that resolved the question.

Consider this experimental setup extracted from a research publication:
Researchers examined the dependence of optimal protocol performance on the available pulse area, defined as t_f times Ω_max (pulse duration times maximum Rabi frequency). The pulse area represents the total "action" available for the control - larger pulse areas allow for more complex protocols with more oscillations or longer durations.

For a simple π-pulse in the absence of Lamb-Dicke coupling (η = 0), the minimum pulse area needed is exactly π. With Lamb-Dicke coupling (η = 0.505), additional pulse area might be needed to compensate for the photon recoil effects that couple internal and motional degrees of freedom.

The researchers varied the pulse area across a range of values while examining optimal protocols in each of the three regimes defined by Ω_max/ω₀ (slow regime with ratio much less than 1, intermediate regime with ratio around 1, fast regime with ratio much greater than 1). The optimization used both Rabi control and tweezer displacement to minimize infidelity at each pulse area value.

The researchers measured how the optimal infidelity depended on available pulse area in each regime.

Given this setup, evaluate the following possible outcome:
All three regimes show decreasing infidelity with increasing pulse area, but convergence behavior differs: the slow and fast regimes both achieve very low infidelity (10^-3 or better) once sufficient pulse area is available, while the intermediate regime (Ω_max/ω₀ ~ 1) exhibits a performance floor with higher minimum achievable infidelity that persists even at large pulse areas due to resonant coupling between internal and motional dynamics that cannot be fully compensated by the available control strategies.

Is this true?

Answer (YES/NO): NO